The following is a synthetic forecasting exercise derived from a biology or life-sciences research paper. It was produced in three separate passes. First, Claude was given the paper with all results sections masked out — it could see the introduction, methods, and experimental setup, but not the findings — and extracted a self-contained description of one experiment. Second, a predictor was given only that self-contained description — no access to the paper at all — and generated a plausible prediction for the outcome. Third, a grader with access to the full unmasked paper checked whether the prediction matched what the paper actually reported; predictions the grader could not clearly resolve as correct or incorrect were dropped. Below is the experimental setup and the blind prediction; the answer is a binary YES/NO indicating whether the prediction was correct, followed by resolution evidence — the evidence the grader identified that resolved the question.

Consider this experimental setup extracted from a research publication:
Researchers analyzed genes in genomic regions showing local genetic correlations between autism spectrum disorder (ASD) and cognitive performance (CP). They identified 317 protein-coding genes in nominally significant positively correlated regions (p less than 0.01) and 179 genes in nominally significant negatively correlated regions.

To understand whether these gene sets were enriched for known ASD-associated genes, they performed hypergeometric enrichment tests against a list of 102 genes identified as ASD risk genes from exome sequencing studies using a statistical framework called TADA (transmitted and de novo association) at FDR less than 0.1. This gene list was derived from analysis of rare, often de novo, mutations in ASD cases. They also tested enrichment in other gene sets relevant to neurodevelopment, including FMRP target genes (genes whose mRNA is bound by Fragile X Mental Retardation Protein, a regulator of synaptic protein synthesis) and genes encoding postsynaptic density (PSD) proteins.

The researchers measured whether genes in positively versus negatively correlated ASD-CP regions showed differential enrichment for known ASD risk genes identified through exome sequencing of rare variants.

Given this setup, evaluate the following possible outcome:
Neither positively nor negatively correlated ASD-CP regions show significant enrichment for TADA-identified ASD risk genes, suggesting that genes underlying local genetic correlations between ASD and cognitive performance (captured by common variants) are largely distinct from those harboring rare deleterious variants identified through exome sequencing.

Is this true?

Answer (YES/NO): NO